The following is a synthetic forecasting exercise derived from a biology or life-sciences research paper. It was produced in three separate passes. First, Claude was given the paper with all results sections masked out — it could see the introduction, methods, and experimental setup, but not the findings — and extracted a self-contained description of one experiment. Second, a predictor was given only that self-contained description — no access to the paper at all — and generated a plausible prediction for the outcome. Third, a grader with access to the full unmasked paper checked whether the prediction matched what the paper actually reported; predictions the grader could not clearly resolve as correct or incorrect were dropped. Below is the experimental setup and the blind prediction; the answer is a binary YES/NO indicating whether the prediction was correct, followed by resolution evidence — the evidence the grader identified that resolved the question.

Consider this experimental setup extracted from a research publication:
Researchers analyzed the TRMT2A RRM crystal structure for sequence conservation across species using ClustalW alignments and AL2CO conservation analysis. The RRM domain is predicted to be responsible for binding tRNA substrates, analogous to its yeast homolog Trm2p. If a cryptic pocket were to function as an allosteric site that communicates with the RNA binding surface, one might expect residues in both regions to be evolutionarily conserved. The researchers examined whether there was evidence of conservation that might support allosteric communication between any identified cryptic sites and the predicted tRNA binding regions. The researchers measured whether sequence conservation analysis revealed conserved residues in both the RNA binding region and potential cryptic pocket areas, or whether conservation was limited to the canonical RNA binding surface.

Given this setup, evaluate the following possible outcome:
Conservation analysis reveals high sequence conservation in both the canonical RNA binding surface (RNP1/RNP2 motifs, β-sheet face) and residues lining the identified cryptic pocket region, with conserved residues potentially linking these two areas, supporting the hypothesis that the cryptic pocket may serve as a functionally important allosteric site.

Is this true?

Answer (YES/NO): YES